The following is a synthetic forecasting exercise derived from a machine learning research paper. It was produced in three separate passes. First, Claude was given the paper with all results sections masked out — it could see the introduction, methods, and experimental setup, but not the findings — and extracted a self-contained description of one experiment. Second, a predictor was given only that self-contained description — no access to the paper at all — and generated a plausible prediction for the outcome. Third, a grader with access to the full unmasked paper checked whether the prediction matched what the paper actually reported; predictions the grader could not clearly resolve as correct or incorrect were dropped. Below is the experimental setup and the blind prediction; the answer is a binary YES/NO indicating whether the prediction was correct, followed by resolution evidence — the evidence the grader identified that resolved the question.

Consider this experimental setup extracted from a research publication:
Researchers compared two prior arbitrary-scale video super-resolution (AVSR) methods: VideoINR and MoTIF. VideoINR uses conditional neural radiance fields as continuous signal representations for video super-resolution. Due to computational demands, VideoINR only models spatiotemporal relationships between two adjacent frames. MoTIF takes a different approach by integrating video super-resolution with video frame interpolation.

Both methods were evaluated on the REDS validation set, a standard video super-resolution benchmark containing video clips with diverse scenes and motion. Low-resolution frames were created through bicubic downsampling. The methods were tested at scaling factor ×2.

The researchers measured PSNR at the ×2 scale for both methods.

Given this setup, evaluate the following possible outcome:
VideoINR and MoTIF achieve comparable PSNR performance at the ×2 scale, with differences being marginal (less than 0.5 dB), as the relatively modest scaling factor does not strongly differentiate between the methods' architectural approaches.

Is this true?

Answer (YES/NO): NO